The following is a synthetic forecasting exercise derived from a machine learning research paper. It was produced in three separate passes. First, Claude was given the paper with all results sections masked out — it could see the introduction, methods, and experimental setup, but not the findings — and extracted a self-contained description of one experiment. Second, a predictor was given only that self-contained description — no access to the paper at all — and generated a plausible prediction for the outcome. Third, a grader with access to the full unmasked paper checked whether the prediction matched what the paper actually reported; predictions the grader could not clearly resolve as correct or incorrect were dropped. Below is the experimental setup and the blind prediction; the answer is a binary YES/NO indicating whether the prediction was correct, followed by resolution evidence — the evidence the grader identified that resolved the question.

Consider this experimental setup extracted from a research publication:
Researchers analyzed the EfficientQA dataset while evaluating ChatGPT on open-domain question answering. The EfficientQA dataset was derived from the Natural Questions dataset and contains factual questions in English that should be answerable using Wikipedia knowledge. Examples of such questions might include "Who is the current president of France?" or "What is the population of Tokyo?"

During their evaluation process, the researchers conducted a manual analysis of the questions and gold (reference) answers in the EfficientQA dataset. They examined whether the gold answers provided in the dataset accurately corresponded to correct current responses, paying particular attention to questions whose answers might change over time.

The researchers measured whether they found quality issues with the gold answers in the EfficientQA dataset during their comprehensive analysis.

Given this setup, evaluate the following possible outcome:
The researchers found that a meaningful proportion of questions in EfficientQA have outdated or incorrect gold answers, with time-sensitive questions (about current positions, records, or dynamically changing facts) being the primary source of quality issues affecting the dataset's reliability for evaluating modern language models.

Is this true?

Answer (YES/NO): YES